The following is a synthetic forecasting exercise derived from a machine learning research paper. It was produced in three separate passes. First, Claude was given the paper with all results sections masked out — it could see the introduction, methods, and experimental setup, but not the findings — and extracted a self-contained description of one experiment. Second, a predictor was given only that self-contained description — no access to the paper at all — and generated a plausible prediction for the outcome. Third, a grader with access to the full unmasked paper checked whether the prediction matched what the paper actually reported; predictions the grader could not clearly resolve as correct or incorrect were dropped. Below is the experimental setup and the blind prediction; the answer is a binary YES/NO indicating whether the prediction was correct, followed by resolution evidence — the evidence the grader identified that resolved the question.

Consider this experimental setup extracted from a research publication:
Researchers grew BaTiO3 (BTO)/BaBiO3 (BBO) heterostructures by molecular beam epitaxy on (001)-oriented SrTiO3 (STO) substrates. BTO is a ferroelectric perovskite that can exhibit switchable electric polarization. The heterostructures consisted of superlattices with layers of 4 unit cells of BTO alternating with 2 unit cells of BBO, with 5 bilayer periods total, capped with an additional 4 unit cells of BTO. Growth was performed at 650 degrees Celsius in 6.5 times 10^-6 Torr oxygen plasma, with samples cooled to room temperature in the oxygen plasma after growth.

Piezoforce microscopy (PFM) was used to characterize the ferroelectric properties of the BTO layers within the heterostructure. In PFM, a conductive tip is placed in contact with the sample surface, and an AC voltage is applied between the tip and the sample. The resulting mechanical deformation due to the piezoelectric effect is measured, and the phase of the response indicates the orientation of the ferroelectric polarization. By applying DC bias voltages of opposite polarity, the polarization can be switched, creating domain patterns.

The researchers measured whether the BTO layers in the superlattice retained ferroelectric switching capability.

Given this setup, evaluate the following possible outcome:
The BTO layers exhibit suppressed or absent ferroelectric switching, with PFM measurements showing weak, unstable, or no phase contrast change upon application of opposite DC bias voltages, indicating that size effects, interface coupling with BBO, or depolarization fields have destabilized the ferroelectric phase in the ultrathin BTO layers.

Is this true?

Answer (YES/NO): NO